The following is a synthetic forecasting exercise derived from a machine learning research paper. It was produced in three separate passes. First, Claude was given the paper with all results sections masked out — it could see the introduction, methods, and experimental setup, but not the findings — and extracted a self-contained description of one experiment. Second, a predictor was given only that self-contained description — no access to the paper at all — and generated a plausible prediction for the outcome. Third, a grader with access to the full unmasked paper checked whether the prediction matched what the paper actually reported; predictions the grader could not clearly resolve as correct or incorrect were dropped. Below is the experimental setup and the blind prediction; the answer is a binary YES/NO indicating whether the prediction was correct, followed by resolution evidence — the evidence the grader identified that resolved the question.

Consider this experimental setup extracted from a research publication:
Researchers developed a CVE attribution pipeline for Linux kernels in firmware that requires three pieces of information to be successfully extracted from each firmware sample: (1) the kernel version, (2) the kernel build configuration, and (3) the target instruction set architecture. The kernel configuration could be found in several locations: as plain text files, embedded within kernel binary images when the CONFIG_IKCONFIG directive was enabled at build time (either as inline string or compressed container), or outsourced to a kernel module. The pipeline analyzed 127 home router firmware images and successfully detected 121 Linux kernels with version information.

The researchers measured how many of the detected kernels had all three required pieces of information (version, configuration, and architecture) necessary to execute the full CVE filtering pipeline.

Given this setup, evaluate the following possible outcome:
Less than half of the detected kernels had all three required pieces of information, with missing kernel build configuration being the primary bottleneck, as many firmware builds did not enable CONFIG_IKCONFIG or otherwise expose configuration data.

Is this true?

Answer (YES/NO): YES